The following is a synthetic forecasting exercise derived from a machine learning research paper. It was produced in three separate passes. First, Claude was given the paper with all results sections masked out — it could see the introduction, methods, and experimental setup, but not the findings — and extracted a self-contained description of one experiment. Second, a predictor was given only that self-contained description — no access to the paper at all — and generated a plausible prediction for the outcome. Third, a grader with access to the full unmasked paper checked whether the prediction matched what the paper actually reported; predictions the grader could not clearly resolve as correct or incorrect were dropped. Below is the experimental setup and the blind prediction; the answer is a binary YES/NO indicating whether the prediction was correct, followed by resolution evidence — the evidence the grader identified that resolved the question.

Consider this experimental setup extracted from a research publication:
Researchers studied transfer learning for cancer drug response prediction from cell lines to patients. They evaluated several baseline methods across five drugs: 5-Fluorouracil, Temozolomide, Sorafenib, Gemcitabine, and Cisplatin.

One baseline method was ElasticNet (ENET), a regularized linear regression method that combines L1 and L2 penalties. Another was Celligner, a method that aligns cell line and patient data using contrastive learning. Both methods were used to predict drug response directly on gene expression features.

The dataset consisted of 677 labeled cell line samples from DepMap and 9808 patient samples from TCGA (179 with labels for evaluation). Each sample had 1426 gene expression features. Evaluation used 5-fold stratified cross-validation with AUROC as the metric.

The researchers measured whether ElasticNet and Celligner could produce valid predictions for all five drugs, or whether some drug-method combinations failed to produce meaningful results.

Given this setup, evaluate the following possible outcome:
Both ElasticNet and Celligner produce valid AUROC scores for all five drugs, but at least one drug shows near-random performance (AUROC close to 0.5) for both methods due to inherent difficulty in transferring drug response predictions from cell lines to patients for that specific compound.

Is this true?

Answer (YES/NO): NO